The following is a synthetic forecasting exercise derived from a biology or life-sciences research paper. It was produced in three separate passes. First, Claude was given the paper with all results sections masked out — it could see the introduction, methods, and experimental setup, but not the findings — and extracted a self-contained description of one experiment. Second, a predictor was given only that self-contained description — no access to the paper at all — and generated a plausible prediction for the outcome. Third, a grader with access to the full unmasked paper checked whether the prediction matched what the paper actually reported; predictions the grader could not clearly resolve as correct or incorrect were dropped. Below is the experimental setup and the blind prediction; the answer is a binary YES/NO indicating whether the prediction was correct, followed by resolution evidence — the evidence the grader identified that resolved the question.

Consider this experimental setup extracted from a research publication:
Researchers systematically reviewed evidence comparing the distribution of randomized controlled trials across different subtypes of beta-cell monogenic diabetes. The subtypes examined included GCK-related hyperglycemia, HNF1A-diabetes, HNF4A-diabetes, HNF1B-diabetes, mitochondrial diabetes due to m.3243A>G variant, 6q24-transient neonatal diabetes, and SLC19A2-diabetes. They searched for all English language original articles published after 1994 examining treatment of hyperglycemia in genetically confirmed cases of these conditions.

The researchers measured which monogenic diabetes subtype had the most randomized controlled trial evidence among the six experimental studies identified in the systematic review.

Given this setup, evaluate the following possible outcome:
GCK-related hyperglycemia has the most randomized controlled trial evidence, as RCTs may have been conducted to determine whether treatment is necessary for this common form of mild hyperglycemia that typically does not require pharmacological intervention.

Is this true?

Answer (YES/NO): NO